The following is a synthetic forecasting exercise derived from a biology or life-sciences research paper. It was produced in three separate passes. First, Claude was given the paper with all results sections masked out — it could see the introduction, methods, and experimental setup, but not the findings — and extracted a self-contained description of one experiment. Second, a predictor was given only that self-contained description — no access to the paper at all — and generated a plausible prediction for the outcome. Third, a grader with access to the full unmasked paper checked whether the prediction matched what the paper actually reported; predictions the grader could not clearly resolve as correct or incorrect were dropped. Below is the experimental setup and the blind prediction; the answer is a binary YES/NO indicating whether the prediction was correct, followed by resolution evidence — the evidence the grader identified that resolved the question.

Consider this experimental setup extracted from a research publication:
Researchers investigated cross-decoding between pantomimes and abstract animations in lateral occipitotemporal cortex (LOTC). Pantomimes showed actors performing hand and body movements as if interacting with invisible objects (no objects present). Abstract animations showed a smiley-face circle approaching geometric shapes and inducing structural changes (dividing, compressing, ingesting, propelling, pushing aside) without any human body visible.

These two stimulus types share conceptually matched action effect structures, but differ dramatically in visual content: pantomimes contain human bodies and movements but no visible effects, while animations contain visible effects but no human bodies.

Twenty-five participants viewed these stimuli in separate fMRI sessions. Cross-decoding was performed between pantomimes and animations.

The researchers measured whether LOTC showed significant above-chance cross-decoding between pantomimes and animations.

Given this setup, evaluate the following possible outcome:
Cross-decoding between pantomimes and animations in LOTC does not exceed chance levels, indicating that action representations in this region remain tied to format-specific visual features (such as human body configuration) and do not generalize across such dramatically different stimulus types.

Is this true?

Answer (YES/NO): NO